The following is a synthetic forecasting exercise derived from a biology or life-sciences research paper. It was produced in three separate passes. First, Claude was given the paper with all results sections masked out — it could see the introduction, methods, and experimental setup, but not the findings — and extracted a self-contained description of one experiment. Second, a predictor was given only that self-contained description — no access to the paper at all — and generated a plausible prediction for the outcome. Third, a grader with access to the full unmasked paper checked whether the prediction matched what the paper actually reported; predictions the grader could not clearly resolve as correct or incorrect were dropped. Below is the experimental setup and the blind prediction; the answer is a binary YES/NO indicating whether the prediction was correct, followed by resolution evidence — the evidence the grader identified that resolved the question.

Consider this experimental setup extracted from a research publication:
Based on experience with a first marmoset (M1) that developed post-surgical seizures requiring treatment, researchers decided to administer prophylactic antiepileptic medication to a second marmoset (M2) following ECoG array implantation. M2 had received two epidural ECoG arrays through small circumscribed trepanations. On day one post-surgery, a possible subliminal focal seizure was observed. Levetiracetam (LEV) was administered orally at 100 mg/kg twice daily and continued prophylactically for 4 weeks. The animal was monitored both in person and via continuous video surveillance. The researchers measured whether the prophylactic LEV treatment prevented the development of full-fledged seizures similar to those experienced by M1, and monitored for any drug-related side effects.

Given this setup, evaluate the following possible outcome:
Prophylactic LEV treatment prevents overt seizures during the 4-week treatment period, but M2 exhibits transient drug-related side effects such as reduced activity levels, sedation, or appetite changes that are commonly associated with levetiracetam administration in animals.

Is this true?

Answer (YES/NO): NO